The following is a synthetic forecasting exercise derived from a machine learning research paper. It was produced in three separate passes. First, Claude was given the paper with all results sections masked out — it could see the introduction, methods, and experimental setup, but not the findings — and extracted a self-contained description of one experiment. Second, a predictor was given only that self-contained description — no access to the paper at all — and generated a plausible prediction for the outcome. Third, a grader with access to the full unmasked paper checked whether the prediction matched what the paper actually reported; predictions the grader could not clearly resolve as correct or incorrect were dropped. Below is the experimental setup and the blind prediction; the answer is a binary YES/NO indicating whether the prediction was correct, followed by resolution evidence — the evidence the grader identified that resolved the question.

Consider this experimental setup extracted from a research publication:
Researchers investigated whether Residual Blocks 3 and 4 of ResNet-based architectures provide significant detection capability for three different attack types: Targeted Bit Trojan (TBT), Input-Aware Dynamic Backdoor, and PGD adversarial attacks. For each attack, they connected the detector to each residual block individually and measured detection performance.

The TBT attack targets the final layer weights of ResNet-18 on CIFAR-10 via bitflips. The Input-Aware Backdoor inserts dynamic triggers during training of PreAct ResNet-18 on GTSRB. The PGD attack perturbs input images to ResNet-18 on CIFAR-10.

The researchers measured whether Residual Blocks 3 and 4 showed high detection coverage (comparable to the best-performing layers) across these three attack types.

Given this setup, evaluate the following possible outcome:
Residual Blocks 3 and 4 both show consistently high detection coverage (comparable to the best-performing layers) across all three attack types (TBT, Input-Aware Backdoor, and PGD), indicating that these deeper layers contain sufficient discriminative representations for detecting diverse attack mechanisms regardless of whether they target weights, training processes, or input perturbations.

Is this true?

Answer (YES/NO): NO